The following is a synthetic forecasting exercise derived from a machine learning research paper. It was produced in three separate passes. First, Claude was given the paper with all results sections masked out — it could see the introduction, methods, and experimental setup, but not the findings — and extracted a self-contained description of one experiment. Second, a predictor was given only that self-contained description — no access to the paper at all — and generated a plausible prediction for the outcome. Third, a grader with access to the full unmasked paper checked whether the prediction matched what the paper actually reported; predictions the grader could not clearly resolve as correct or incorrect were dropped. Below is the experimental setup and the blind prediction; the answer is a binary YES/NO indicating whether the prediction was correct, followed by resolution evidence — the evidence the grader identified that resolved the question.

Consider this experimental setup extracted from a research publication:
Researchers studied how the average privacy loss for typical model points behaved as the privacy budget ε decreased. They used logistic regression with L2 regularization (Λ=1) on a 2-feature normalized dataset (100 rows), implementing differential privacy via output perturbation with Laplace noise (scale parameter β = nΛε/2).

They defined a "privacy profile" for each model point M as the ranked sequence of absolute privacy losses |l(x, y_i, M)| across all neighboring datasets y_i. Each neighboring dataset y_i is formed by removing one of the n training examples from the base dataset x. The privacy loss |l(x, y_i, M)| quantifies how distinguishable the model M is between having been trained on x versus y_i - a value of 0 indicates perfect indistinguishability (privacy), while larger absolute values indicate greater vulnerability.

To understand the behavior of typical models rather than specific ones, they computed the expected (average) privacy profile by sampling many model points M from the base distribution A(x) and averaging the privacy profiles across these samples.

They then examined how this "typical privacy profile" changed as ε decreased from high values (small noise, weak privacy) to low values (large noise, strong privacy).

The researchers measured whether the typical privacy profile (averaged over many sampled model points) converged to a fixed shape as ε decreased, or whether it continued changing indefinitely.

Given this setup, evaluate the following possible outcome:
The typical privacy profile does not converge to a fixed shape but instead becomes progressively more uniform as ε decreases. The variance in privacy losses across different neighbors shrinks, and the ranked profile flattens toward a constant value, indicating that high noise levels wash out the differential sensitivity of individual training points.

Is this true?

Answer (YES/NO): NO